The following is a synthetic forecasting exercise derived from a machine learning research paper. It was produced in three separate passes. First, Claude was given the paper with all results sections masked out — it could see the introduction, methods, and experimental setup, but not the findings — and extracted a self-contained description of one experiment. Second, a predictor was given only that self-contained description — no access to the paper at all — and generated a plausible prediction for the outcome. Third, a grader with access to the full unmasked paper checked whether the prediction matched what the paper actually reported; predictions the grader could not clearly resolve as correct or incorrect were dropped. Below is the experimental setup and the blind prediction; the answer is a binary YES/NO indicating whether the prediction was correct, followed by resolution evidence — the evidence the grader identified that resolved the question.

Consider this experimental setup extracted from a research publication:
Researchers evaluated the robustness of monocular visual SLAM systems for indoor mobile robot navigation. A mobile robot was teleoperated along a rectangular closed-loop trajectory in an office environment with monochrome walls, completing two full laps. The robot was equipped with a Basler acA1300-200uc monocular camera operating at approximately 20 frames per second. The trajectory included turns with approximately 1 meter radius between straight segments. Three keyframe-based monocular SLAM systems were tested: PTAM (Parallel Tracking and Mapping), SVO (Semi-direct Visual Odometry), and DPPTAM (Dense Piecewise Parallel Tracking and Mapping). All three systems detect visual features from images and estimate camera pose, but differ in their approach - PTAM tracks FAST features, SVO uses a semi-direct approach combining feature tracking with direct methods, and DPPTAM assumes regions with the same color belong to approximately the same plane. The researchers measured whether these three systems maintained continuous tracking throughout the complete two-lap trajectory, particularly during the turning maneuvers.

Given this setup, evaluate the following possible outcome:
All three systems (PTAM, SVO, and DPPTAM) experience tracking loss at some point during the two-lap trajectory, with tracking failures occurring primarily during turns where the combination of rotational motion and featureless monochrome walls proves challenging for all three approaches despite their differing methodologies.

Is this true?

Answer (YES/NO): YES